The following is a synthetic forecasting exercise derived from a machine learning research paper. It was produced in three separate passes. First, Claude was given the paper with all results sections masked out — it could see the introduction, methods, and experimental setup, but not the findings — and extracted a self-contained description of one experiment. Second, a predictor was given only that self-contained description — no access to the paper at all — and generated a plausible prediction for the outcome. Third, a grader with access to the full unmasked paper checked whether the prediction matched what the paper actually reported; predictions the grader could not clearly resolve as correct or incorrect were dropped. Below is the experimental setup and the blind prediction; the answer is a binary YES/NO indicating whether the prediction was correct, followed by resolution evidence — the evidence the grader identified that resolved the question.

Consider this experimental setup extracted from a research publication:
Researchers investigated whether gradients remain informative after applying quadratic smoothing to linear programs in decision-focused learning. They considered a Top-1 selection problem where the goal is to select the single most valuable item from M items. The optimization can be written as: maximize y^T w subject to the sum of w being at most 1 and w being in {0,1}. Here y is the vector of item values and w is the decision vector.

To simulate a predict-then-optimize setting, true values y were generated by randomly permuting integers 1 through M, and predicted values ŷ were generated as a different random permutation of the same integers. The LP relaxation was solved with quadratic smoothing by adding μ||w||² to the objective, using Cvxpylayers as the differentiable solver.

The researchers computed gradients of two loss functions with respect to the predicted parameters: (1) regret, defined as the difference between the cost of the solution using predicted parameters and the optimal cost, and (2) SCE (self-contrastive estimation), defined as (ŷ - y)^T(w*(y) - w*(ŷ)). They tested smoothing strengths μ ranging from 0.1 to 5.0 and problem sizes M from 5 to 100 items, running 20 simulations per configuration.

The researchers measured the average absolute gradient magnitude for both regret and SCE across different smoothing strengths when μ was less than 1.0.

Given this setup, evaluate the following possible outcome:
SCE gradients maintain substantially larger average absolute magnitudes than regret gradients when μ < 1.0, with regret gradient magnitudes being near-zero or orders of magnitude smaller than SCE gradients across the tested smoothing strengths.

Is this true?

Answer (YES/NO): YES